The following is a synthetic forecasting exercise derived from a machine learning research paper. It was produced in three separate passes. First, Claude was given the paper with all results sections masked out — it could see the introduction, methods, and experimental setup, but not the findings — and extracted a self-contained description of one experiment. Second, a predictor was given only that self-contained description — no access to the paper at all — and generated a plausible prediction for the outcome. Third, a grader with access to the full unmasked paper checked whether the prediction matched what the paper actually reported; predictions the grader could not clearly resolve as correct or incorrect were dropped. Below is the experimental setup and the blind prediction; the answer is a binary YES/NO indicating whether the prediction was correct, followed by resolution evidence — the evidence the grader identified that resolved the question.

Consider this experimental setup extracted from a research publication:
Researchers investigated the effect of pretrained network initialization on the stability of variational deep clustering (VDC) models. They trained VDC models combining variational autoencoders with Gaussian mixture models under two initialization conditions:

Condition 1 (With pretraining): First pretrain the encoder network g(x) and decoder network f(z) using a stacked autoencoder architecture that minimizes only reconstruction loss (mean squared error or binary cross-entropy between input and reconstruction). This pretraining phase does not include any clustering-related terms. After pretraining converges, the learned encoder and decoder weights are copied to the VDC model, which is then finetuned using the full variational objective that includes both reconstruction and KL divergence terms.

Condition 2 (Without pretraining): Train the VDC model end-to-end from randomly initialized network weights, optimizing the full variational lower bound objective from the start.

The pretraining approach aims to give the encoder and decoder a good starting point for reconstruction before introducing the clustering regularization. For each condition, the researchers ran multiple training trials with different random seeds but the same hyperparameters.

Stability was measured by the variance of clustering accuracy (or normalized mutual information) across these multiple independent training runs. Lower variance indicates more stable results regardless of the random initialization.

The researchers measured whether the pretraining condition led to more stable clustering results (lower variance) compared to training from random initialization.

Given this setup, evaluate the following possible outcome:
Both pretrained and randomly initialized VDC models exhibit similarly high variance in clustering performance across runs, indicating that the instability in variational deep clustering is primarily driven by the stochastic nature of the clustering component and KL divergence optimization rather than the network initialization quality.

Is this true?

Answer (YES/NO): NO